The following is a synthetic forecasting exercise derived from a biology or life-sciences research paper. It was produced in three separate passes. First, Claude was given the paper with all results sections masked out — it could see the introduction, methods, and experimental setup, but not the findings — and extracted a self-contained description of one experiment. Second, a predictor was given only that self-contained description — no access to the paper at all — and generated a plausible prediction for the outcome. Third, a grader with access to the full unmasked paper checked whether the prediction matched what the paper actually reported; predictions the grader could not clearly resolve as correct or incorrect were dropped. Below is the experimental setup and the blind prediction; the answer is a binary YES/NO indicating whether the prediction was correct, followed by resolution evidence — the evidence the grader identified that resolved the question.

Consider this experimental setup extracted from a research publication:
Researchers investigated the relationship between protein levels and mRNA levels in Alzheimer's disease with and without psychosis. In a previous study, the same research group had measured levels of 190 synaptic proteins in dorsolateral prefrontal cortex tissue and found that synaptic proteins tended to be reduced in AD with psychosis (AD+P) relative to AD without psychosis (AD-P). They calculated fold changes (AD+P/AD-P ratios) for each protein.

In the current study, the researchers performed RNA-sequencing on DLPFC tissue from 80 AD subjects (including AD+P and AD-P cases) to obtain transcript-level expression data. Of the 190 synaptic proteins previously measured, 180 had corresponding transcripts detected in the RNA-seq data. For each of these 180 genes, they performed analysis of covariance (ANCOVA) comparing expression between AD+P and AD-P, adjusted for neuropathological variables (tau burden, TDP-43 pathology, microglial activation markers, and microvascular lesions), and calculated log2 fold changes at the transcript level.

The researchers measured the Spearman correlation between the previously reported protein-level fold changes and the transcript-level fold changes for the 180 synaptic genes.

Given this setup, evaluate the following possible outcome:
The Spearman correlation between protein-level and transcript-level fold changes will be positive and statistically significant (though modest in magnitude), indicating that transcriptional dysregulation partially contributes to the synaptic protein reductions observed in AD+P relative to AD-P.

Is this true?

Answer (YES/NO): YES